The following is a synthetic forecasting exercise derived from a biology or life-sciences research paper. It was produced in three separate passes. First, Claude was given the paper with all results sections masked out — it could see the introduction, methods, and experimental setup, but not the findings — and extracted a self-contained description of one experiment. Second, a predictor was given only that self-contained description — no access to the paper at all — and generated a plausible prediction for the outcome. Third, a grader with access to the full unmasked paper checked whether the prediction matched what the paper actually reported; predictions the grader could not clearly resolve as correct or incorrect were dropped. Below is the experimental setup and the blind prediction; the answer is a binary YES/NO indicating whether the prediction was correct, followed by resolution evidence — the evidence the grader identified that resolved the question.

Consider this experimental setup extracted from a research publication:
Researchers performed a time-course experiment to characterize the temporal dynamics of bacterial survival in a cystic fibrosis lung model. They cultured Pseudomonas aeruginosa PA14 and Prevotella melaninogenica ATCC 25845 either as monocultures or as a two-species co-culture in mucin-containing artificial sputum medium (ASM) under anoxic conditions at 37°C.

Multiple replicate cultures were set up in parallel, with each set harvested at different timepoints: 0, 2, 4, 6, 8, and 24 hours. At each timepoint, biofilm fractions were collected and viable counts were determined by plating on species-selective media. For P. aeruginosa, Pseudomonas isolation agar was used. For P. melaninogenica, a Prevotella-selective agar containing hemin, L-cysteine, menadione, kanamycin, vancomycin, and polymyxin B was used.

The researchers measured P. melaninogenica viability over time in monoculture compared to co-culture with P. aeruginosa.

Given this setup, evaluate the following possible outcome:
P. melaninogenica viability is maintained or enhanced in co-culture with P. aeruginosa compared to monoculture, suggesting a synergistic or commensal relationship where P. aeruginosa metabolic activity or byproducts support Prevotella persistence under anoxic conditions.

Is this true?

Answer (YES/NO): YES